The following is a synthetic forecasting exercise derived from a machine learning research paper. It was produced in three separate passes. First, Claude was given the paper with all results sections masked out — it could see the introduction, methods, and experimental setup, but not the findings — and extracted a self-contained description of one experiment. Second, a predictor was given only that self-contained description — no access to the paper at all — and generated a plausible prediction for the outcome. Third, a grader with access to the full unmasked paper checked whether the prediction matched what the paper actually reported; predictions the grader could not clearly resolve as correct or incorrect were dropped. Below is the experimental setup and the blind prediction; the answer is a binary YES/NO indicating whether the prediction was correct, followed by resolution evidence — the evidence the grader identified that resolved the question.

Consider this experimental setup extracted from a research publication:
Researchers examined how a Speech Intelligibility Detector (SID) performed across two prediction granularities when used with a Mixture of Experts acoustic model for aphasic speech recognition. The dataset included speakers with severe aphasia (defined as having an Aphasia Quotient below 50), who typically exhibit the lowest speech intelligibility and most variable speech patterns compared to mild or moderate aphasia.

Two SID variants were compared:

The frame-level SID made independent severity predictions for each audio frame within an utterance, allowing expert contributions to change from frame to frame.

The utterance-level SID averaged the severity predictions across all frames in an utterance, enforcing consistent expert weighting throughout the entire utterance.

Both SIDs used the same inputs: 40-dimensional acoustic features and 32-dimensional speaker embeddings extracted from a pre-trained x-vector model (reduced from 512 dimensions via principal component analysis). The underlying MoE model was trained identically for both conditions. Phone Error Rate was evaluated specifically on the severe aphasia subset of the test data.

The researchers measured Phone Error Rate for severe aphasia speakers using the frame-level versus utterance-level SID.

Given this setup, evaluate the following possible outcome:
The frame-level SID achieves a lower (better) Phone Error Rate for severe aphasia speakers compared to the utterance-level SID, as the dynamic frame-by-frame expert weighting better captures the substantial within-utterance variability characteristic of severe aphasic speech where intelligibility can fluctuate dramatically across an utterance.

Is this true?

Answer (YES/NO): YES